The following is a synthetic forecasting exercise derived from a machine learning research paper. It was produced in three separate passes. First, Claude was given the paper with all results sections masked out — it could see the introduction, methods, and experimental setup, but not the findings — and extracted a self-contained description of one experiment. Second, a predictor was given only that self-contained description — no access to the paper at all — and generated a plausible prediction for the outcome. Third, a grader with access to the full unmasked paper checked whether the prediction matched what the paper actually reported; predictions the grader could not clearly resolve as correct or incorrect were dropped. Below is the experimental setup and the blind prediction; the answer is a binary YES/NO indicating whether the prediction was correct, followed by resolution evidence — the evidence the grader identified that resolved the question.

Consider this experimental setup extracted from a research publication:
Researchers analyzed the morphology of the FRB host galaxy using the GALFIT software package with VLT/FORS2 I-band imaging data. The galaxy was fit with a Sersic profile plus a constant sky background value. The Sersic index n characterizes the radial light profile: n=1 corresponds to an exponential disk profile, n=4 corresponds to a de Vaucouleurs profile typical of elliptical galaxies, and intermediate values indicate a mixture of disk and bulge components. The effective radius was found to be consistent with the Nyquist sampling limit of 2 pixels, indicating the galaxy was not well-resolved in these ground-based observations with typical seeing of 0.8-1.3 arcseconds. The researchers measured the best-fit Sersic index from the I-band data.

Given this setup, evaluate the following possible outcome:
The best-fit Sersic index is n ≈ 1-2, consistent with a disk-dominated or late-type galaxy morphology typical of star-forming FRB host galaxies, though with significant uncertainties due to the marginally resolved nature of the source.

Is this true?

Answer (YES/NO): NO